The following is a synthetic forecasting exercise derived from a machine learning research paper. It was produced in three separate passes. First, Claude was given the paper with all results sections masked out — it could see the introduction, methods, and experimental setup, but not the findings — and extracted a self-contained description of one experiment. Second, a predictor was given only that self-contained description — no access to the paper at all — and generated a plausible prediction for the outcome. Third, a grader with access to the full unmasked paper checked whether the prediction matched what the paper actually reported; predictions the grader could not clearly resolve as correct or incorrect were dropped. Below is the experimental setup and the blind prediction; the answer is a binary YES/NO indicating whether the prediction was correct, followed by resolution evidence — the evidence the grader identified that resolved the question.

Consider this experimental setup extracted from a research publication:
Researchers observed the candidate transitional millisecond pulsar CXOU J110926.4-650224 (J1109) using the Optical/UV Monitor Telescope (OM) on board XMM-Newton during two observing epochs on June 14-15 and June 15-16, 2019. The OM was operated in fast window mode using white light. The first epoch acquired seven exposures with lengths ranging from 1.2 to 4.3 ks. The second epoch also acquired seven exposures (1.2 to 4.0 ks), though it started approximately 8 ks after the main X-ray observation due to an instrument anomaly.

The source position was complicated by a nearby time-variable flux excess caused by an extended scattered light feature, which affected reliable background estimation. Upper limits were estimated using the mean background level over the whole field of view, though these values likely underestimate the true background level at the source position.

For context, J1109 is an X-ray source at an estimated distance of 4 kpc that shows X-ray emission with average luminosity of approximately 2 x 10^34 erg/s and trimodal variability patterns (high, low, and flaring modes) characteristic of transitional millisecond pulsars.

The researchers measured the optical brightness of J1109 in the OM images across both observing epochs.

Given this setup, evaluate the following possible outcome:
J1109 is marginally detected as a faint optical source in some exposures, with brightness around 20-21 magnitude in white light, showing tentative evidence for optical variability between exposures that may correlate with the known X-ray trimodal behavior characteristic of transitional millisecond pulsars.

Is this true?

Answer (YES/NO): NO